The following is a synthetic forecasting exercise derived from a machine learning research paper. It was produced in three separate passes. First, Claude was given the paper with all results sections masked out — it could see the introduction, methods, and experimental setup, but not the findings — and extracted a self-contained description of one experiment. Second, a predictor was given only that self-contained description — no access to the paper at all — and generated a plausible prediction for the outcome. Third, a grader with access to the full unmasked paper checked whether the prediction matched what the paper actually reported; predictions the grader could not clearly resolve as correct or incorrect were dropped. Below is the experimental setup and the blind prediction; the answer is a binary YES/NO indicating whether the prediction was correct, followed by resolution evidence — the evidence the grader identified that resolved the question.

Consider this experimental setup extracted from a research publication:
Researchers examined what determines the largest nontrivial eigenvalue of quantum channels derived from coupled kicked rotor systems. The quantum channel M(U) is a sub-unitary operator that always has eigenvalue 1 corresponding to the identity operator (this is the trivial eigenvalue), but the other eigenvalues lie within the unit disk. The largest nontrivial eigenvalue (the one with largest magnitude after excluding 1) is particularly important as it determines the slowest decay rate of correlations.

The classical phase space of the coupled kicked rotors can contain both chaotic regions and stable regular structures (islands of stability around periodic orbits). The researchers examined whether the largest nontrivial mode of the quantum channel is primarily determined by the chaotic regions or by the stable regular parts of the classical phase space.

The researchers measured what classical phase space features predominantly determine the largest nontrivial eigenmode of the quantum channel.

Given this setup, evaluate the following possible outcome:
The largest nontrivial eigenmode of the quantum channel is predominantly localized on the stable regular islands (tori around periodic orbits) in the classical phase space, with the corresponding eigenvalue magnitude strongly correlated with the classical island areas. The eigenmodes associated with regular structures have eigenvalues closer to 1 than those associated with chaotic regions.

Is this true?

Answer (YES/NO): NO